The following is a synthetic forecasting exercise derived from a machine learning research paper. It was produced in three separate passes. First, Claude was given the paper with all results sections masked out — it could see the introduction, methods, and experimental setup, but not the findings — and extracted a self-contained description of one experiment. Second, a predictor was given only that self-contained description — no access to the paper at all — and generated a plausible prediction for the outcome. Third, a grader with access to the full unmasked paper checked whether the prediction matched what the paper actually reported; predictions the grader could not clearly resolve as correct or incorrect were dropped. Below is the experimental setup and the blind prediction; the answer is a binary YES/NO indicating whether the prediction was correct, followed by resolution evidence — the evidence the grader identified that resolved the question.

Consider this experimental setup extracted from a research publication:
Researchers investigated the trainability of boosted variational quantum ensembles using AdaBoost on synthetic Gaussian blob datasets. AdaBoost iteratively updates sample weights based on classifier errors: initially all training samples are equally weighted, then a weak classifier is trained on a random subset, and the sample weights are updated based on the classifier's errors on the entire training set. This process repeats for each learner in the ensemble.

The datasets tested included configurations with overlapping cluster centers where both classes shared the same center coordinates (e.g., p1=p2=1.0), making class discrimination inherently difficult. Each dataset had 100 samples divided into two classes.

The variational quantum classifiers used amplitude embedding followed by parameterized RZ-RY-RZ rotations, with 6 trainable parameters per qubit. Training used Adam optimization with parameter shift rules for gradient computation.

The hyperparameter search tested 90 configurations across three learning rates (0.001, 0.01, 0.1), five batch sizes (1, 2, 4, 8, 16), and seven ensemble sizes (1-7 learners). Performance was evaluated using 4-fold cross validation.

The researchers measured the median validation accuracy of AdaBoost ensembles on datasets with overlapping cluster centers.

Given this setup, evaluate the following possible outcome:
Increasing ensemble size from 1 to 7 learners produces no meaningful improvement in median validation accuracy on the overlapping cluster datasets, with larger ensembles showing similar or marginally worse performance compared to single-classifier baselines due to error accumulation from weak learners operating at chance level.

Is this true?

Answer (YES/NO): NO